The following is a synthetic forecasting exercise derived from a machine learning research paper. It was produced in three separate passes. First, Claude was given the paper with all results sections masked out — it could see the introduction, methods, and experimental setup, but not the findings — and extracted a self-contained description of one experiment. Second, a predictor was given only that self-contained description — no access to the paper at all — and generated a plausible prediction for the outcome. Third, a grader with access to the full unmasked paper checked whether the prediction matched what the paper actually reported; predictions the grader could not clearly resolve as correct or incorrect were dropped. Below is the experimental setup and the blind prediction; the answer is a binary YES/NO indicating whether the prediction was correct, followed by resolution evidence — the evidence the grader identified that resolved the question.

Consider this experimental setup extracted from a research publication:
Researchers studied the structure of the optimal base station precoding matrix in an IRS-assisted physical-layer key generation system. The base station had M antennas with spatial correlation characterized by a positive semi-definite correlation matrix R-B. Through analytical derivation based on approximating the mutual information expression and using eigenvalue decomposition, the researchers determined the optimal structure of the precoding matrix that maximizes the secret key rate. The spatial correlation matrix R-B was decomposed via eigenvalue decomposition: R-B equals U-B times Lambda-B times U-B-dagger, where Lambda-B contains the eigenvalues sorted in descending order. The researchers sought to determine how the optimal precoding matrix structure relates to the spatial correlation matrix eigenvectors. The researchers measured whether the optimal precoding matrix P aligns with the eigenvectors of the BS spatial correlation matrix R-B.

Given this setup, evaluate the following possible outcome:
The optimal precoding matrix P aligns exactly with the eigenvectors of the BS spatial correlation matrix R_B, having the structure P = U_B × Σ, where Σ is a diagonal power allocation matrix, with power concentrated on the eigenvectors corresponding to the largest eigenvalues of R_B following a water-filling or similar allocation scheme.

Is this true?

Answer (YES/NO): NO